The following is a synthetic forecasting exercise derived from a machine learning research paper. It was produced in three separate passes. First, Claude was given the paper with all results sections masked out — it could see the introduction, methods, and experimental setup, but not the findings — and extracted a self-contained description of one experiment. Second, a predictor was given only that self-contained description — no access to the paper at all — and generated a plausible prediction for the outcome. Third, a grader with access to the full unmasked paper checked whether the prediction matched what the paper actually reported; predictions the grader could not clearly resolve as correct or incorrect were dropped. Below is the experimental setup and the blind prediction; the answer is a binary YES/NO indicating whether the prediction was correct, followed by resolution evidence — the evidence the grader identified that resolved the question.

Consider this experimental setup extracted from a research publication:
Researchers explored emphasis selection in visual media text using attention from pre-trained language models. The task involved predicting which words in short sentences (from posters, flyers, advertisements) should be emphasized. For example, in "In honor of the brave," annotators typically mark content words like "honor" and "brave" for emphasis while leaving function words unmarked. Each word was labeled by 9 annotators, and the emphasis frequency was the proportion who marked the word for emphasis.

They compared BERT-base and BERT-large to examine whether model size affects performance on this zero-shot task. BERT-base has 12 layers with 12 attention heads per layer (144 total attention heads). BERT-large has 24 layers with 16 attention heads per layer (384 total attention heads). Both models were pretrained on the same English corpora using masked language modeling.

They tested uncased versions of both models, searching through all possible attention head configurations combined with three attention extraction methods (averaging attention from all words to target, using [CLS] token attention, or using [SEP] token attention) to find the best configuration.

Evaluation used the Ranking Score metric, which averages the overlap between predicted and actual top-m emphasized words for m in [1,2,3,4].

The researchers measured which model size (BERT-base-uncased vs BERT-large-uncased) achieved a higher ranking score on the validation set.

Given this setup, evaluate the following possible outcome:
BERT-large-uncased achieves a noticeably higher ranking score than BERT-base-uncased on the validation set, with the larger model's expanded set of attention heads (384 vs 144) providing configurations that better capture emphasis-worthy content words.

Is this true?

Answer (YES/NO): NO